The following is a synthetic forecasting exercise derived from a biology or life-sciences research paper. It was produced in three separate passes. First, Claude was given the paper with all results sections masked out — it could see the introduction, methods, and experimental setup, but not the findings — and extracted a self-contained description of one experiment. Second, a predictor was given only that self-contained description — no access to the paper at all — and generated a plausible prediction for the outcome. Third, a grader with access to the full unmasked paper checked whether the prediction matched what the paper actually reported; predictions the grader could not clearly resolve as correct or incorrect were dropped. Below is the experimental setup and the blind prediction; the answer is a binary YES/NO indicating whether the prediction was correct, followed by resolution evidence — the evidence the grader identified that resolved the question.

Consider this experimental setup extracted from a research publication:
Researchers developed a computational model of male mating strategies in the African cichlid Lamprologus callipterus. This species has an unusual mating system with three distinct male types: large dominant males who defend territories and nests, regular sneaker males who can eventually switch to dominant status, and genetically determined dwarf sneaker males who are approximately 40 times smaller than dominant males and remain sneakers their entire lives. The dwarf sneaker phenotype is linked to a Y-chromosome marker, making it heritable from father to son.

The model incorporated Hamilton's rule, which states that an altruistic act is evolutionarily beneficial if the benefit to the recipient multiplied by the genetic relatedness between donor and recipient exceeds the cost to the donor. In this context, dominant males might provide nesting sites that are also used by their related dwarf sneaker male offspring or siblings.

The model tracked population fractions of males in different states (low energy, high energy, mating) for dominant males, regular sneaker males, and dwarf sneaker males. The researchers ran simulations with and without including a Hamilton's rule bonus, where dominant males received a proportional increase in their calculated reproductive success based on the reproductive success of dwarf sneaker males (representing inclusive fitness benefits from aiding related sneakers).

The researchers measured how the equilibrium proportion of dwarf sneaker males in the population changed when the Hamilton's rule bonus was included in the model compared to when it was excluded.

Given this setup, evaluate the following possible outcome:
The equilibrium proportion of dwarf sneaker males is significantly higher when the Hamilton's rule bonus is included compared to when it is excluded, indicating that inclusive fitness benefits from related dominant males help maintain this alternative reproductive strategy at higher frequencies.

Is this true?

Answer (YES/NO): NO